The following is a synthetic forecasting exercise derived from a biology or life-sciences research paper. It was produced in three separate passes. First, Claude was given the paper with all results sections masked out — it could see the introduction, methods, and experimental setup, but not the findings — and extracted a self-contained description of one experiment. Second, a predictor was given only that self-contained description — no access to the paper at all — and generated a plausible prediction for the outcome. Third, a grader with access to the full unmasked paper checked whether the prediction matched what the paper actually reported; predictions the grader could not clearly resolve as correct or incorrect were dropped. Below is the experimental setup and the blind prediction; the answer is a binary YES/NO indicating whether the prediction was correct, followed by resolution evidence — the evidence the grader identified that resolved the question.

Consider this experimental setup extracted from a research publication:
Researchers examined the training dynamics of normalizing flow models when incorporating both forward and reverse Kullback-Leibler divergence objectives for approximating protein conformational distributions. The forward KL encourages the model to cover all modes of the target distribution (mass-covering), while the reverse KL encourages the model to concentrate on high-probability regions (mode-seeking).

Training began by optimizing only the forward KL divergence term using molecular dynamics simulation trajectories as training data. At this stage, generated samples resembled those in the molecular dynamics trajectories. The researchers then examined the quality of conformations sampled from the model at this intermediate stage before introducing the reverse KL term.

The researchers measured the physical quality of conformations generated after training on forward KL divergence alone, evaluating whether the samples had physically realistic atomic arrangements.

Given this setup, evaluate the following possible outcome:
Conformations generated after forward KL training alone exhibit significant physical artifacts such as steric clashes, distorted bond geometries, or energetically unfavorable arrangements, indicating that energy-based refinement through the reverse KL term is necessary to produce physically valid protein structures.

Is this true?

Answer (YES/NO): YES